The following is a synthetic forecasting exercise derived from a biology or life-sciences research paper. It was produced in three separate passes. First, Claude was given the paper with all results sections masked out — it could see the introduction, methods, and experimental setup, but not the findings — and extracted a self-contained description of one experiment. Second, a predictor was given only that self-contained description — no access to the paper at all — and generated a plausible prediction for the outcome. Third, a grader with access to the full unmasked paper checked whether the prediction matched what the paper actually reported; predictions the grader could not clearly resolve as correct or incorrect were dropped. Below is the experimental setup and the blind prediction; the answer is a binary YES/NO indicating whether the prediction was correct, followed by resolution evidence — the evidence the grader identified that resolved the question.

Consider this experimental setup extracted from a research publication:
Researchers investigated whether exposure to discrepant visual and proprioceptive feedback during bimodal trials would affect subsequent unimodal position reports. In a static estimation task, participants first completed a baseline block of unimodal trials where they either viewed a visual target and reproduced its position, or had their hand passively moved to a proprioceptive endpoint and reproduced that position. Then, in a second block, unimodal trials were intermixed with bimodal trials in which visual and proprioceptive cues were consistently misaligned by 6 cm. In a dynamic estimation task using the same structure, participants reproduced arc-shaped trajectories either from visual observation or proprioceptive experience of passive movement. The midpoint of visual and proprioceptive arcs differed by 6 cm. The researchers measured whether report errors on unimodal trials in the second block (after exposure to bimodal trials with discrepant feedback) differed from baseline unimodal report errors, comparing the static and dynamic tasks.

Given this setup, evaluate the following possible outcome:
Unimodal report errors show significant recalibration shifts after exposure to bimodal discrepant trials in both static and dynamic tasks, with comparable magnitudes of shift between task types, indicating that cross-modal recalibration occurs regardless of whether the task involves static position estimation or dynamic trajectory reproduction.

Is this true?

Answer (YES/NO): NO